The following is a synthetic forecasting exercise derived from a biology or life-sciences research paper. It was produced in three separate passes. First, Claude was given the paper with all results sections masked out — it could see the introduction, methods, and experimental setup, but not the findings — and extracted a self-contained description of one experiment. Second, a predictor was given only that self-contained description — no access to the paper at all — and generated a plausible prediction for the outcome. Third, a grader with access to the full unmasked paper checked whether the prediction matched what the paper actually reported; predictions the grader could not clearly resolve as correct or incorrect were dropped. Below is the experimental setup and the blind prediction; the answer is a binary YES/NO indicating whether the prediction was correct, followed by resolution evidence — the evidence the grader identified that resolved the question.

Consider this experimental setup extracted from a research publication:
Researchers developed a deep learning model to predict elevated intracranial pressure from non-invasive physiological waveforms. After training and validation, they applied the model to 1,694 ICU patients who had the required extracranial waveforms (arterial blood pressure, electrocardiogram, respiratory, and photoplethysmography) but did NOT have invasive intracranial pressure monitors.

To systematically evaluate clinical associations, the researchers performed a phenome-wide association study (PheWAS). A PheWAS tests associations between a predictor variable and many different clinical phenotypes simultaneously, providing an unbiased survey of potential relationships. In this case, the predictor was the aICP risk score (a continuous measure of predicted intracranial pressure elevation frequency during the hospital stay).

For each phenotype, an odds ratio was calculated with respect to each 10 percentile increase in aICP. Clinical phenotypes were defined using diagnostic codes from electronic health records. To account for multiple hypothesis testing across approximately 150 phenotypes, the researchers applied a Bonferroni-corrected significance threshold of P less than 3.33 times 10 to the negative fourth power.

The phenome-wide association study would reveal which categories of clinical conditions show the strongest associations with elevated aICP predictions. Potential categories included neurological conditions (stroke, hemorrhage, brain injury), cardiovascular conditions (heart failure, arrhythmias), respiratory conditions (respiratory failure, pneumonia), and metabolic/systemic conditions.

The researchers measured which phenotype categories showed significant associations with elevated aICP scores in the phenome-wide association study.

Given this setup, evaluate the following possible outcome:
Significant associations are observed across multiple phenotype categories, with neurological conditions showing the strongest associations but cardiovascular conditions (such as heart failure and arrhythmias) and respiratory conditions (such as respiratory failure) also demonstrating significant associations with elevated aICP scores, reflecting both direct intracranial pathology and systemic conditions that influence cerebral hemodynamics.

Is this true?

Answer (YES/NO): NO